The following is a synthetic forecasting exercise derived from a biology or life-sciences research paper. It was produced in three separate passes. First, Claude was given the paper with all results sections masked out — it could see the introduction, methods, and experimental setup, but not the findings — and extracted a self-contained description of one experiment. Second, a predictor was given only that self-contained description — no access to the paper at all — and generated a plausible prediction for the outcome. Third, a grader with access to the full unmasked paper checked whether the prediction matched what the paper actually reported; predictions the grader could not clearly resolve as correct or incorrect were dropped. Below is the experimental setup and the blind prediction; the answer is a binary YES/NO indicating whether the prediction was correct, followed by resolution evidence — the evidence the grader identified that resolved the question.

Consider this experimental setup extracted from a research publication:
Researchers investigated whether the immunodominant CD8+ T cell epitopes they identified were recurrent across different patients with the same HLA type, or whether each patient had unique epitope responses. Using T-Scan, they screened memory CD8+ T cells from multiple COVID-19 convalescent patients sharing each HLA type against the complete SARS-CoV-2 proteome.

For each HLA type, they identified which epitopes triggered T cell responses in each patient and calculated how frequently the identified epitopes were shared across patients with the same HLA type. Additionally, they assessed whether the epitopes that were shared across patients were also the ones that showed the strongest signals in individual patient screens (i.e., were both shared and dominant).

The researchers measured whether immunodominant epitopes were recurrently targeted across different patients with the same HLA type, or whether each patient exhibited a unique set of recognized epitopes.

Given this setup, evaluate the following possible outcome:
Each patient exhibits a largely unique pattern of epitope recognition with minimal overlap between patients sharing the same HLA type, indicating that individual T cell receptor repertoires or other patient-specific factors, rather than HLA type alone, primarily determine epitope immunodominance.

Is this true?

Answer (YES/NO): NO